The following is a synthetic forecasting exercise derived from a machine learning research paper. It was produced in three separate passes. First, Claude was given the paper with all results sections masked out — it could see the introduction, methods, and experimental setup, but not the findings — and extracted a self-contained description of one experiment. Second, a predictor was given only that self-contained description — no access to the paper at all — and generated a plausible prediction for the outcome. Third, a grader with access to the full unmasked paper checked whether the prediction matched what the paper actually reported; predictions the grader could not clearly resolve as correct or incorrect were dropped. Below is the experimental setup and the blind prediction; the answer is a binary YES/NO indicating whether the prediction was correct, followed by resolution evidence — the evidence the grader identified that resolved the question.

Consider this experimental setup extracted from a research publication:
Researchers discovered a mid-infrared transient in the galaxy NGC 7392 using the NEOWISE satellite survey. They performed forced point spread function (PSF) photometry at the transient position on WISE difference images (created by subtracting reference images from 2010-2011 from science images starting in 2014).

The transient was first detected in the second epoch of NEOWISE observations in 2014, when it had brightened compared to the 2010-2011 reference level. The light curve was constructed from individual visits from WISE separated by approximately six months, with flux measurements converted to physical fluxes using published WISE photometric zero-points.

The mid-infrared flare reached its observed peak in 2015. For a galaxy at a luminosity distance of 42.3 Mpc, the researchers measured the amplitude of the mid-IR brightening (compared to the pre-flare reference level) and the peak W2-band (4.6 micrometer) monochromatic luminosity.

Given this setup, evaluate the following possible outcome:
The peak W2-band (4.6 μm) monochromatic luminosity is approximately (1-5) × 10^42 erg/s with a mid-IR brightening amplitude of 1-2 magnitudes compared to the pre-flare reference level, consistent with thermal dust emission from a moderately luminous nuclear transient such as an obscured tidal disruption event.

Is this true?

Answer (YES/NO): NO